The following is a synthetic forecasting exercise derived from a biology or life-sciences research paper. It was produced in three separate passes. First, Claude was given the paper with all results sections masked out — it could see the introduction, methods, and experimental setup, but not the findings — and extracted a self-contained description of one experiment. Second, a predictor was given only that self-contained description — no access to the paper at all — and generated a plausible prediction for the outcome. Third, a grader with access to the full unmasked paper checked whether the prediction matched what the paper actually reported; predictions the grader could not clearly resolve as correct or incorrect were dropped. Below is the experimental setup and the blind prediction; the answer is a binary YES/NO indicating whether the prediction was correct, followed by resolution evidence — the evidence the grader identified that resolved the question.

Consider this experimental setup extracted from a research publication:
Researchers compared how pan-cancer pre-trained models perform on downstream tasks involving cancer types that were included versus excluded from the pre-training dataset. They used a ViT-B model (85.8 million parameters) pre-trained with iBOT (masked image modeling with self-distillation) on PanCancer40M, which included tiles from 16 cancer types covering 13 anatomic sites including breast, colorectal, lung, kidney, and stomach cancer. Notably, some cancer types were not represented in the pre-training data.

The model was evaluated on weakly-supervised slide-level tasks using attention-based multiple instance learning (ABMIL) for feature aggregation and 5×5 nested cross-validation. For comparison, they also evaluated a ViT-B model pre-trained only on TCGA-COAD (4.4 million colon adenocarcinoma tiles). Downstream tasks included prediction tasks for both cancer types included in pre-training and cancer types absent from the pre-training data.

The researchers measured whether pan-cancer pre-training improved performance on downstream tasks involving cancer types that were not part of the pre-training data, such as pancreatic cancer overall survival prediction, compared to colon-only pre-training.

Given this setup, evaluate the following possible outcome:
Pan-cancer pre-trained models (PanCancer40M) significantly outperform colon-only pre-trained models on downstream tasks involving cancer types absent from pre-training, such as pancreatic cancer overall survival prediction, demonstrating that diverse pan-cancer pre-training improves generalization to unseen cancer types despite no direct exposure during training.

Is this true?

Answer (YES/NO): NO